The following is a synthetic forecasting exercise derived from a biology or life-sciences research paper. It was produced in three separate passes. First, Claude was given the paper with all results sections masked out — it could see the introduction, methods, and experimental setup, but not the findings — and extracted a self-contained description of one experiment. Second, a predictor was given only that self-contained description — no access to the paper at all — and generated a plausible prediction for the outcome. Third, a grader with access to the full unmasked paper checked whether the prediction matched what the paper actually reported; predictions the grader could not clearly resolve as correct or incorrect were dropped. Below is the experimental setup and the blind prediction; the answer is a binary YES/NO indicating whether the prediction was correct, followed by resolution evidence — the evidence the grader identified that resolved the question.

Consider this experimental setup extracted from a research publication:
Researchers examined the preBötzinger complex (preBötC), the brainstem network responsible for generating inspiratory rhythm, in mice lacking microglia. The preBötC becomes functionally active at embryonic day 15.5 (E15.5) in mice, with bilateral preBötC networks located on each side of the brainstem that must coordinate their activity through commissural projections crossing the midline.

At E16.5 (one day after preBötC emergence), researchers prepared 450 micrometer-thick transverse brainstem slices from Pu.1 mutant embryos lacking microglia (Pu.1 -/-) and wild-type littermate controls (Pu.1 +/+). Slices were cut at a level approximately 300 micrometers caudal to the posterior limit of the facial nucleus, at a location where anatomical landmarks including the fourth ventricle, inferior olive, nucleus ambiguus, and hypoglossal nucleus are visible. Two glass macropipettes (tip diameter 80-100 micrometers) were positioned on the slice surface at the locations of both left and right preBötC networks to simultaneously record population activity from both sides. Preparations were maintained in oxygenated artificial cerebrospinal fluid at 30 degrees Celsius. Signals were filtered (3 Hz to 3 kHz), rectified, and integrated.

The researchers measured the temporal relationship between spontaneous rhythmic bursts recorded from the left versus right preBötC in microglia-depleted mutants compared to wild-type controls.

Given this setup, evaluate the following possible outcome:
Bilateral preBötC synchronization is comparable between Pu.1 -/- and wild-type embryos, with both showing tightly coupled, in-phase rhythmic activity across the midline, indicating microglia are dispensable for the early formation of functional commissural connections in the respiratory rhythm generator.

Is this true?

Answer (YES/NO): NO